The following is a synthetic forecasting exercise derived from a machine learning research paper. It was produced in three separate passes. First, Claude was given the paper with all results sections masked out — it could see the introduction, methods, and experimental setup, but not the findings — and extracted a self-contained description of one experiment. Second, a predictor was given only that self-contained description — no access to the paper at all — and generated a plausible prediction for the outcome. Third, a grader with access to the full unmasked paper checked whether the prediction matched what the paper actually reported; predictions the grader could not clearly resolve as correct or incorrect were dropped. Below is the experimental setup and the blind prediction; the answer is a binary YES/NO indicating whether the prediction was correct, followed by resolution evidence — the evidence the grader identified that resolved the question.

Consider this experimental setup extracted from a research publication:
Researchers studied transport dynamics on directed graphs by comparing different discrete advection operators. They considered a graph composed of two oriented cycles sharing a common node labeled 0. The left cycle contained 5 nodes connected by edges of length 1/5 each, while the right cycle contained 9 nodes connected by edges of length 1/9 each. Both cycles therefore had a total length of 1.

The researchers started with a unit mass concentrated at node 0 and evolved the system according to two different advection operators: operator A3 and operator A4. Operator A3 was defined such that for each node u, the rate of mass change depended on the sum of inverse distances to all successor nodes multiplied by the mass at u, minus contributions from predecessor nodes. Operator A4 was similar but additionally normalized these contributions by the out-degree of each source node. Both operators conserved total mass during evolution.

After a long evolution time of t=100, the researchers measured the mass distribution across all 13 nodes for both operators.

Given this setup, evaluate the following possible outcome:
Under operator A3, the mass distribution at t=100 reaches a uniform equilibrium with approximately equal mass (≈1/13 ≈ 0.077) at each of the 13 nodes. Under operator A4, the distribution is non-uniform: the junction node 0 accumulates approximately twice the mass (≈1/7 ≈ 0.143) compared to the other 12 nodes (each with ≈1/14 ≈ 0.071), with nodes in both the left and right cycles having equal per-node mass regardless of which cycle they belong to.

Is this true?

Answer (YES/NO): YES